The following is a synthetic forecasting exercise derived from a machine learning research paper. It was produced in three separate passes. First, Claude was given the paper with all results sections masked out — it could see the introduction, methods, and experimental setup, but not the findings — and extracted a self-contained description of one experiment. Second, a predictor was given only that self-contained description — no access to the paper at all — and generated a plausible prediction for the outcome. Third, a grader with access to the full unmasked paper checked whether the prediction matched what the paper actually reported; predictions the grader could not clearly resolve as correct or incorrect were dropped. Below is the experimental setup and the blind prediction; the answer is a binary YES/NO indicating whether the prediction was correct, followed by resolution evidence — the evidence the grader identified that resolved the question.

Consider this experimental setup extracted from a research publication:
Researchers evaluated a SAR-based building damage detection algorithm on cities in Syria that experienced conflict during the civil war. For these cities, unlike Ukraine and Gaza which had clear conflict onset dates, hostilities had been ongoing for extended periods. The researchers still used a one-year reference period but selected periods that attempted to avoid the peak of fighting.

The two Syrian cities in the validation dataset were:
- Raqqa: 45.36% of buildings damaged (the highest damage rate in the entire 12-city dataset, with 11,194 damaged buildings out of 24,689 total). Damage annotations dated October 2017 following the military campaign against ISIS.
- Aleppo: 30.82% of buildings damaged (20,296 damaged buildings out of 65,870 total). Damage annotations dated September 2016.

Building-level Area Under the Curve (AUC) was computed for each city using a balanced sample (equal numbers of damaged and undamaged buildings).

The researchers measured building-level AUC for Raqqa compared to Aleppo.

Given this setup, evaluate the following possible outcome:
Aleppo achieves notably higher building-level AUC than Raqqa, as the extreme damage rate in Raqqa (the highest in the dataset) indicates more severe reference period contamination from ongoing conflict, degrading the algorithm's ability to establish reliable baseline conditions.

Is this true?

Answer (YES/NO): NO